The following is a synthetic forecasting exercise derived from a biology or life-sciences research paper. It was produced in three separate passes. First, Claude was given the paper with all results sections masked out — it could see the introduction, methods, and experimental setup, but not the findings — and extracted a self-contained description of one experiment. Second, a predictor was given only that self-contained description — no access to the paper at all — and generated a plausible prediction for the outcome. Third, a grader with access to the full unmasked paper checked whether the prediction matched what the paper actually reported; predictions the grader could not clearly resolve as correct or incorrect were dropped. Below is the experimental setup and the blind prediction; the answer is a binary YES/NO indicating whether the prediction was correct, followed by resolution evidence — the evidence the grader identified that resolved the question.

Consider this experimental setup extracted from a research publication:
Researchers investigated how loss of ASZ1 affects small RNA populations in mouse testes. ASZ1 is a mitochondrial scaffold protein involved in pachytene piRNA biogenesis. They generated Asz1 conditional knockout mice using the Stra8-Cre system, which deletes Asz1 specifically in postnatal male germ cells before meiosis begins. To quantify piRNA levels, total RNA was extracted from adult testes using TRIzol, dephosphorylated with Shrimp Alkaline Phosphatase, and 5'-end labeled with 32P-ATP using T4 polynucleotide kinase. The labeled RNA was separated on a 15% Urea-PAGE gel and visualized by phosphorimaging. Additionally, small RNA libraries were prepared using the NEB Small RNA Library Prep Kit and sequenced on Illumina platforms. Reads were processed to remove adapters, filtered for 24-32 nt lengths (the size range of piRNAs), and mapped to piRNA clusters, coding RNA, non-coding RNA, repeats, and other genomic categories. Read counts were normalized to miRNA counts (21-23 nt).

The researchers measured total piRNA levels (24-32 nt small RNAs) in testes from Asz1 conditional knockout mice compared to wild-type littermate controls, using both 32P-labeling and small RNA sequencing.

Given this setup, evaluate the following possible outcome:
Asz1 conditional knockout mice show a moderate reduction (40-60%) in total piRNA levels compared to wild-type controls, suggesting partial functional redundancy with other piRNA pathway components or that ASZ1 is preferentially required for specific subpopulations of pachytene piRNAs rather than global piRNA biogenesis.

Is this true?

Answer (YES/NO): NO